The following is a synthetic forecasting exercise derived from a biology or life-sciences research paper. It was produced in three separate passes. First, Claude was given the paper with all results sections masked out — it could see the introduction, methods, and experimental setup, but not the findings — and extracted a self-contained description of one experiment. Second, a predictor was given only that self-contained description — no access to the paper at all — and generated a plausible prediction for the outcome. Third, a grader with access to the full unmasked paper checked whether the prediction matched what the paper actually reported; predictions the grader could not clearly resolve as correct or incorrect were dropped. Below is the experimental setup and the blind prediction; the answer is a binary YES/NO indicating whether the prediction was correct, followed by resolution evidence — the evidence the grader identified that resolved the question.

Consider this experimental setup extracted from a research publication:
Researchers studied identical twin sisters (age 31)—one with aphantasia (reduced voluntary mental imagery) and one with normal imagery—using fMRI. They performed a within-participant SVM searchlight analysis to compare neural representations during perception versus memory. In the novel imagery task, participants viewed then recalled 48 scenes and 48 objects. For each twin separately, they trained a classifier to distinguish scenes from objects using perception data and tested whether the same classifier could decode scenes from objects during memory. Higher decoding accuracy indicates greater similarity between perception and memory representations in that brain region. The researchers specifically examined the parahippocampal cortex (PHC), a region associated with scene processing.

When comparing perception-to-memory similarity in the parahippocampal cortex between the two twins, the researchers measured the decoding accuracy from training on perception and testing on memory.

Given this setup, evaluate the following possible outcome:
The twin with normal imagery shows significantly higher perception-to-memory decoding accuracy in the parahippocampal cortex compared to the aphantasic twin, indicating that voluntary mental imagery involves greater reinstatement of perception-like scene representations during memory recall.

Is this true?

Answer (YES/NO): NO